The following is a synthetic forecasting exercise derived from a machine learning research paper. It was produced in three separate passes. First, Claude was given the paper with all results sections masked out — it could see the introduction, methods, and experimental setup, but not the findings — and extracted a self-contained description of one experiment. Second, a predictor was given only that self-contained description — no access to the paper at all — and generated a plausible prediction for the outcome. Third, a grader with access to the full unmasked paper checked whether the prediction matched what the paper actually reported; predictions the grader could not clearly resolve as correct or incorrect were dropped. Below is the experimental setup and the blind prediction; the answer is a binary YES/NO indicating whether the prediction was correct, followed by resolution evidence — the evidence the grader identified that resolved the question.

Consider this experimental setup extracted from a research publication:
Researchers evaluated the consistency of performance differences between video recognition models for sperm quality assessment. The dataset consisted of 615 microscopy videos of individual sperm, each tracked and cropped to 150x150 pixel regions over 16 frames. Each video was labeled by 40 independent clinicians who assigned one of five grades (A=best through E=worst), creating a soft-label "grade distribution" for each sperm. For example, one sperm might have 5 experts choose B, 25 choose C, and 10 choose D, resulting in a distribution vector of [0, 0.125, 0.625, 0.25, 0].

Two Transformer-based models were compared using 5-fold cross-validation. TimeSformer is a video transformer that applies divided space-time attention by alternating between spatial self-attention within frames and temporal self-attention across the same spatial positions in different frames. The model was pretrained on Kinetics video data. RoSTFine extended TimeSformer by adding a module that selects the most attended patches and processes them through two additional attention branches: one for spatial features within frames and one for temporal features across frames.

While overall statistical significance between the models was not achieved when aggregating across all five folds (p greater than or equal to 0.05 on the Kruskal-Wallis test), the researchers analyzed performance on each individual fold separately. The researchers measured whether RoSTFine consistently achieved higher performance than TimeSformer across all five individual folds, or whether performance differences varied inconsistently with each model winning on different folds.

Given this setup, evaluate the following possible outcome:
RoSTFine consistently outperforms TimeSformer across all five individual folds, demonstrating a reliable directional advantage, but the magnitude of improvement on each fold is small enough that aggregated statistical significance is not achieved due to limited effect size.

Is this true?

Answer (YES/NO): NO